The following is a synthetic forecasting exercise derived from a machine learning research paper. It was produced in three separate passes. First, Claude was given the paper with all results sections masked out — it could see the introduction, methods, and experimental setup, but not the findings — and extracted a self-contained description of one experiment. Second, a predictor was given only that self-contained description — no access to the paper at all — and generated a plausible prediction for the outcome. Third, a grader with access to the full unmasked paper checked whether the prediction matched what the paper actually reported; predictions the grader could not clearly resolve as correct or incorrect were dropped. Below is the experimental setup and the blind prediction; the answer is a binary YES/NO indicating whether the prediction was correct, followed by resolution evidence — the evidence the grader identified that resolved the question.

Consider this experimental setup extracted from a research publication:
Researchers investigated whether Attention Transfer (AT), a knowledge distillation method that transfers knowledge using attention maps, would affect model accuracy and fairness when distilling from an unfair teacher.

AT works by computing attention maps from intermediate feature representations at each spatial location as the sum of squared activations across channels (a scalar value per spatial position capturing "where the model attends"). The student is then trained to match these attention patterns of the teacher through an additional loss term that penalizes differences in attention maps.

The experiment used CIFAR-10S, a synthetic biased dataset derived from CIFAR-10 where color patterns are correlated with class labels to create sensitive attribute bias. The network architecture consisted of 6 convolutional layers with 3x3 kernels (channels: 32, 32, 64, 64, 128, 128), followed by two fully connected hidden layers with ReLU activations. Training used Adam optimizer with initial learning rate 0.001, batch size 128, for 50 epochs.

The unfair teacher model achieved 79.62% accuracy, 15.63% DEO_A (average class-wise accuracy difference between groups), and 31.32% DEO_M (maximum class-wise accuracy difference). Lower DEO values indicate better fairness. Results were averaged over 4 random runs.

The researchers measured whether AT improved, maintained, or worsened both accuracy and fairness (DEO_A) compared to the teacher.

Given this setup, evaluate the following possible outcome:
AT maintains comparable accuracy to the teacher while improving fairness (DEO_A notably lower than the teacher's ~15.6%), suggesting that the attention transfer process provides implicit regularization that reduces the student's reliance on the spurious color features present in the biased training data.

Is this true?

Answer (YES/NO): NO